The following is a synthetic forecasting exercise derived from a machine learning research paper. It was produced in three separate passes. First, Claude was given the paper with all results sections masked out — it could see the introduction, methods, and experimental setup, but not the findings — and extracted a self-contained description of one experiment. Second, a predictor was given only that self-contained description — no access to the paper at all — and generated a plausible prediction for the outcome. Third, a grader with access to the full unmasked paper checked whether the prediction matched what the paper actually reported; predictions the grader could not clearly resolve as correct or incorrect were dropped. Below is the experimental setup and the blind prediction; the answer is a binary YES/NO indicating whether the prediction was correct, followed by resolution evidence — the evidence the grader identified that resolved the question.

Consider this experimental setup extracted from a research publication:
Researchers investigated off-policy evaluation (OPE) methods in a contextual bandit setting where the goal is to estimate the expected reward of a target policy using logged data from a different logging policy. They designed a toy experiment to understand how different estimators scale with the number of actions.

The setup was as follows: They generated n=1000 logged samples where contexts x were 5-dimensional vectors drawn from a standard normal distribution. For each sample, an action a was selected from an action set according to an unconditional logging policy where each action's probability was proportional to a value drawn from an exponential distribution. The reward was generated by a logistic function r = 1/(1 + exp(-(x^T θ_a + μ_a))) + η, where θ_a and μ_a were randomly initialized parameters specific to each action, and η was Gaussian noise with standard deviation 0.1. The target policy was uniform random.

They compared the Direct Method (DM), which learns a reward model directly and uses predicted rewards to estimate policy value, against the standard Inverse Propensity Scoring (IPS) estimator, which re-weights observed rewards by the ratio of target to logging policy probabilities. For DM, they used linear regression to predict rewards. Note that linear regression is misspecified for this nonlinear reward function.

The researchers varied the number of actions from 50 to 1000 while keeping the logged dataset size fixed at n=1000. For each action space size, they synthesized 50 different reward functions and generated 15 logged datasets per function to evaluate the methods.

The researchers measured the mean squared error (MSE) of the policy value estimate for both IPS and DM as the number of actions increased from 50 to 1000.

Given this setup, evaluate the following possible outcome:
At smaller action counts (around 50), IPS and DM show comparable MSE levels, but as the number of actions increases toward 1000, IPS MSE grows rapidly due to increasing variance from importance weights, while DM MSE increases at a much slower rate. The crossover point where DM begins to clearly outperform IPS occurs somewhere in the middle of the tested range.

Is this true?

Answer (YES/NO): NO